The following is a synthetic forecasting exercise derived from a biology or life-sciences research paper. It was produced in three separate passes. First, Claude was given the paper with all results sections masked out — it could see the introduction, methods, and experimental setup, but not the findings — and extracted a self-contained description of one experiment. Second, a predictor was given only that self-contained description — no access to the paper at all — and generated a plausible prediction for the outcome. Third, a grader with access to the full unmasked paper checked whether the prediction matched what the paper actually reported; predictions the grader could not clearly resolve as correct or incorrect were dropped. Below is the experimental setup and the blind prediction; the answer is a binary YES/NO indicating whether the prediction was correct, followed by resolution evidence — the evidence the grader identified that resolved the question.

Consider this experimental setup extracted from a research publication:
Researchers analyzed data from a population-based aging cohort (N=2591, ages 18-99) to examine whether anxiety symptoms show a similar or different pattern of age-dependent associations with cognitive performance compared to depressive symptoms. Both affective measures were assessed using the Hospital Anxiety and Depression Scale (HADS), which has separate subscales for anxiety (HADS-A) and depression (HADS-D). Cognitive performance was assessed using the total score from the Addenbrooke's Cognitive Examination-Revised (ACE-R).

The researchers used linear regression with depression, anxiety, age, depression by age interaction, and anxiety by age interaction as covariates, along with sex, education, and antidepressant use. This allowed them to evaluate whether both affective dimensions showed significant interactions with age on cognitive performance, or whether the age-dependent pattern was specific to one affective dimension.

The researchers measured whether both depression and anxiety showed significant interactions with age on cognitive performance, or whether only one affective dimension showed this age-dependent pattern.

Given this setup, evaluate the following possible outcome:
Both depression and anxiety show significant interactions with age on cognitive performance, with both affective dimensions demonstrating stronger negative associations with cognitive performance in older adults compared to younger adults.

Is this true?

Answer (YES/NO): NO